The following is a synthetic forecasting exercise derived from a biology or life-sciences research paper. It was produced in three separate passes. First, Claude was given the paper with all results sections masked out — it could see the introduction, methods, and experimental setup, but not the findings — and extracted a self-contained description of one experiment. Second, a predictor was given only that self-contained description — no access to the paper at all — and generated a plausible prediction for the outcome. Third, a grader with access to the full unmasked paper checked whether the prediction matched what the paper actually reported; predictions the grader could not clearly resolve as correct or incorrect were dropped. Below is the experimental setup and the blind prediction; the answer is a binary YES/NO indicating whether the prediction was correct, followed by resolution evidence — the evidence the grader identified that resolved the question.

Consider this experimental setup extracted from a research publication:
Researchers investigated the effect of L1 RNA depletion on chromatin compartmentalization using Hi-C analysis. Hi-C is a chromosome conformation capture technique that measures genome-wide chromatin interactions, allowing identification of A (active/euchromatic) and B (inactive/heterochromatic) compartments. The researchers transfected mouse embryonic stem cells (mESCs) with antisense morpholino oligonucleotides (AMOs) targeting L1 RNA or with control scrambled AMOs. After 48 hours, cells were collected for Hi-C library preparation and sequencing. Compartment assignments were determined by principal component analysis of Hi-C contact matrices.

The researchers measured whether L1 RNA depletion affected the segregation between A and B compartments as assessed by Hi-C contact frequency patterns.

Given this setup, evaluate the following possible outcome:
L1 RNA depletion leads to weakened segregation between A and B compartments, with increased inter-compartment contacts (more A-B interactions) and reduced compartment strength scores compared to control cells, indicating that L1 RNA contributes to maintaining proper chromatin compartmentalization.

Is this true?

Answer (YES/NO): YES